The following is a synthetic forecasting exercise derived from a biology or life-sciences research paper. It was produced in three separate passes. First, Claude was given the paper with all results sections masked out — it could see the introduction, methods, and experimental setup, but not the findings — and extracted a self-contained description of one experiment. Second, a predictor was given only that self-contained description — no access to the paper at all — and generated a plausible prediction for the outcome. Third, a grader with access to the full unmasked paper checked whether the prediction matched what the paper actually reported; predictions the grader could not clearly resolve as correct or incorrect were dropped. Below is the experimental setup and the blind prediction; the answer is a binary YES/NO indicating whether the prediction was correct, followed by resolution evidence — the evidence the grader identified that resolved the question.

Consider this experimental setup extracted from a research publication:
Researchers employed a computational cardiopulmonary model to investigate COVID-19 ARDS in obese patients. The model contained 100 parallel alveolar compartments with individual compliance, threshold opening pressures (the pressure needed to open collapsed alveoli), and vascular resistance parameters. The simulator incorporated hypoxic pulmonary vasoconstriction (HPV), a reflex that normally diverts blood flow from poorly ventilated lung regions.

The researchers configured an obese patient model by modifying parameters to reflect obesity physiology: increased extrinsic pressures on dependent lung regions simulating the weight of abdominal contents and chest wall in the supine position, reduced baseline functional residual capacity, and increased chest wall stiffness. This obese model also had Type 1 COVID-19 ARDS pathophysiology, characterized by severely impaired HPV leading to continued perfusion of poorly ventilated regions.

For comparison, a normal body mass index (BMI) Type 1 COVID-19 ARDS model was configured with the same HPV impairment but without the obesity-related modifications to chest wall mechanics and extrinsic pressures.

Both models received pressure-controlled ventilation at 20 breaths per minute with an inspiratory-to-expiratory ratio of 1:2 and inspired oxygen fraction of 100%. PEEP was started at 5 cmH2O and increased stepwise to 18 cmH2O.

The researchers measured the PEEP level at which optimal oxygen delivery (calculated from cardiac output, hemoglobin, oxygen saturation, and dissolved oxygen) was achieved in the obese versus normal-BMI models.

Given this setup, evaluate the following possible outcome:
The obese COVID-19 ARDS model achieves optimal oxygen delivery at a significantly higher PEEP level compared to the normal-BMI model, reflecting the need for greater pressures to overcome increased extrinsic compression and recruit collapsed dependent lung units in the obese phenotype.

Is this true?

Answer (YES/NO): YES